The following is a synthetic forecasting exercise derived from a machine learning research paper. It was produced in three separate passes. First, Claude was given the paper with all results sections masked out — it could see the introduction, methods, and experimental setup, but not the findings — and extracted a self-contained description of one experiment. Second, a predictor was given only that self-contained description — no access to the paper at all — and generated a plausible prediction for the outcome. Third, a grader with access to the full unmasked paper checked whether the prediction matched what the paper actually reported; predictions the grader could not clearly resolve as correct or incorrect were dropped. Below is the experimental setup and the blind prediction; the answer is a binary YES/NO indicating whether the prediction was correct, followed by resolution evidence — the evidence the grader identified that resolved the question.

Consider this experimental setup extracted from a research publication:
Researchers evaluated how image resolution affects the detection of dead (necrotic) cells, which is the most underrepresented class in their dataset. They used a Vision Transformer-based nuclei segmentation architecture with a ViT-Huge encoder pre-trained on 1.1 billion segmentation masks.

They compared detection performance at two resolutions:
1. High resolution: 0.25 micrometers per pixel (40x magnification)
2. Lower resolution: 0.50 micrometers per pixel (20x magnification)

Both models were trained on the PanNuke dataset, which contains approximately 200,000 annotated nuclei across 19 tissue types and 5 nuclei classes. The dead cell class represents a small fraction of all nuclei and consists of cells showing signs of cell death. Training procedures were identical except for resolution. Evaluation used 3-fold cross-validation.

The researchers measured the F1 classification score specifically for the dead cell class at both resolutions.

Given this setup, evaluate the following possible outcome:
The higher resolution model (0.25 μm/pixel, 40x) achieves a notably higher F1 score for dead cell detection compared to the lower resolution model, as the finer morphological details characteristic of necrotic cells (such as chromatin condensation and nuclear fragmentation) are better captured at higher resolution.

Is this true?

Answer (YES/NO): YES